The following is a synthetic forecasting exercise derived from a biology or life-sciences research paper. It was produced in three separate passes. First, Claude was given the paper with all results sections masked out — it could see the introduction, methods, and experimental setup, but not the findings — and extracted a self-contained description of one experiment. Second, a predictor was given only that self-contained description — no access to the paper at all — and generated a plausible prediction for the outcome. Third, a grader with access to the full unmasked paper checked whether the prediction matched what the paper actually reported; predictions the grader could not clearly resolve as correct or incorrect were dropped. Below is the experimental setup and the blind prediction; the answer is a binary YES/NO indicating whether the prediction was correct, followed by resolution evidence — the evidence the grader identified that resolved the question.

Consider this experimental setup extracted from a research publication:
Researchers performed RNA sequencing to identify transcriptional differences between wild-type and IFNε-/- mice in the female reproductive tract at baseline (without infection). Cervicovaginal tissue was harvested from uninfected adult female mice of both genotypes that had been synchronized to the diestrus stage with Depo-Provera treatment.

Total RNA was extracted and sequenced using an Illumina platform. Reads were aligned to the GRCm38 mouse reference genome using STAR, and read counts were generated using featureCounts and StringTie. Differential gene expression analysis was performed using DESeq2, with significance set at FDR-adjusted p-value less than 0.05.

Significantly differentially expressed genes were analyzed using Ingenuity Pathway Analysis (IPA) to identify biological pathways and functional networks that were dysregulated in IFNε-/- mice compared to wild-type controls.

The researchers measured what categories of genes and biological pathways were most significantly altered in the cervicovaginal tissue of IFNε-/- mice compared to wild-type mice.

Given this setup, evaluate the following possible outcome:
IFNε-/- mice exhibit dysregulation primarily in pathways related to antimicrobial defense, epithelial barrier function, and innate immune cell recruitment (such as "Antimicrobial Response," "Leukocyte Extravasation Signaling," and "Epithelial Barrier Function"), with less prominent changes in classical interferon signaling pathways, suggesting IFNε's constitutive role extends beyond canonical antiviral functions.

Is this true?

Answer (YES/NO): NO